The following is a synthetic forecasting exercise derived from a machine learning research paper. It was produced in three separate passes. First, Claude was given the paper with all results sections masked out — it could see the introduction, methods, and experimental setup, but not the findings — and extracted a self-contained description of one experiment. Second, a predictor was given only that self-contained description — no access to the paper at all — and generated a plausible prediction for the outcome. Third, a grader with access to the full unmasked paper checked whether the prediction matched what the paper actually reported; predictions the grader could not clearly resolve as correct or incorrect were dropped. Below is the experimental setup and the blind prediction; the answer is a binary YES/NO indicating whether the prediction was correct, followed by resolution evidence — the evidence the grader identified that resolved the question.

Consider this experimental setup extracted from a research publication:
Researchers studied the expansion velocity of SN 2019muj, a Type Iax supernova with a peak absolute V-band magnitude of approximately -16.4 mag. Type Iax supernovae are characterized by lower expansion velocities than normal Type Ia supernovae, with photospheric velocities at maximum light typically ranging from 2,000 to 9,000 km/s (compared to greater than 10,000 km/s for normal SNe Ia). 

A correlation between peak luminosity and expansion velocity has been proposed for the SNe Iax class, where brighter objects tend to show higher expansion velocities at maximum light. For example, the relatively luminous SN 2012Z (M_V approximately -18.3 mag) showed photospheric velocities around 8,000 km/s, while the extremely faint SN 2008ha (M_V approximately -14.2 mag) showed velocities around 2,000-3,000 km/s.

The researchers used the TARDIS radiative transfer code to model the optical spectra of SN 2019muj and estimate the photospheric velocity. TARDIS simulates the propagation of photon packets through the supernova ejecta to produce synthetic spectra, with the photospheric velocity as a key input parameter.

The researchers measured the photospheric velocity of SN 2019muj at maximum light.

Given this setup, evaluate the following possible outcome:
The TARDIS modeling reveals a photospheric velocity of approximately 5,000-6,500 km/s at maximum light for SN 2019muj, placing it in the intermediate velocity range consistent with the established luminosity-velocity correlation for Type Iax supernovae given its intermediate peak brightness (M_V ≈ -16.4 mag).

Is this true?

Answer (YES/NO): YES